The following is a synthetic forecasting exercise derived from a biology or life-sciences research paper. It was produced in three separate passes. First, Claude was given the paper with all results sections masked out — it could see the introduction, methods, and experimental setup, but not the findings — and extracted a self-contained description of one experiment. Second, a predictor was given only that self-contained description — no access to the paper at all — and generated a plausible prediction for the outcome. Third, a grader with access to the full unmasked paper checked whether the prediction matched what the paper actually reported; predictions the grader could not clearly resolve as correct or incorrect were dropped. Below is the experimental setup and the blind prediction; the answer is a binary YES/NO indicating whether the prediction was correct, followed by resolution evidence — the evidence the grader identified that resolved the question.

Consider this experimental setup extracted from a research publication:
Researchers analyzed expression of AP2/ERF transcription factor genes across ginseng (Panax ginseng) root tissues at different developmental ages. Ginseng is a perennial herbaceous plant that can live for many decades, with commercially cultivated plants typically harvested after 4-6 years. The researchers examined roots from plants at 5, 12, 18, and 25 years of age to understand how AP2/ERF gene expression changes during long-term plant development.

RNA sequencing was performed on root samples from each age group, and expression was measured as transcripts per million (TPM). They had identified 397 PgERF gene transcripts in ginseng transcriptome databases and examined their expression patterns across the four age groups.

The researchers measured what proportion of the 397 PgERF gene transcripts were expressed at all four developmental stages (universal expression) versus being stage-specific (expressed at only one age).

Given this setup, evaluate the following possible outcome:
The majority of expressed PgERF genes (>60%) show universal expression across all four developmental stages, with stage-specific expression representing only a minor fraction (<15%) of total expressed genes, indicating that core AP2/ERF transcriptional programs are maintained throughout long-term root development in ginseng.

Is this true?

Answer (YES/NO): NO